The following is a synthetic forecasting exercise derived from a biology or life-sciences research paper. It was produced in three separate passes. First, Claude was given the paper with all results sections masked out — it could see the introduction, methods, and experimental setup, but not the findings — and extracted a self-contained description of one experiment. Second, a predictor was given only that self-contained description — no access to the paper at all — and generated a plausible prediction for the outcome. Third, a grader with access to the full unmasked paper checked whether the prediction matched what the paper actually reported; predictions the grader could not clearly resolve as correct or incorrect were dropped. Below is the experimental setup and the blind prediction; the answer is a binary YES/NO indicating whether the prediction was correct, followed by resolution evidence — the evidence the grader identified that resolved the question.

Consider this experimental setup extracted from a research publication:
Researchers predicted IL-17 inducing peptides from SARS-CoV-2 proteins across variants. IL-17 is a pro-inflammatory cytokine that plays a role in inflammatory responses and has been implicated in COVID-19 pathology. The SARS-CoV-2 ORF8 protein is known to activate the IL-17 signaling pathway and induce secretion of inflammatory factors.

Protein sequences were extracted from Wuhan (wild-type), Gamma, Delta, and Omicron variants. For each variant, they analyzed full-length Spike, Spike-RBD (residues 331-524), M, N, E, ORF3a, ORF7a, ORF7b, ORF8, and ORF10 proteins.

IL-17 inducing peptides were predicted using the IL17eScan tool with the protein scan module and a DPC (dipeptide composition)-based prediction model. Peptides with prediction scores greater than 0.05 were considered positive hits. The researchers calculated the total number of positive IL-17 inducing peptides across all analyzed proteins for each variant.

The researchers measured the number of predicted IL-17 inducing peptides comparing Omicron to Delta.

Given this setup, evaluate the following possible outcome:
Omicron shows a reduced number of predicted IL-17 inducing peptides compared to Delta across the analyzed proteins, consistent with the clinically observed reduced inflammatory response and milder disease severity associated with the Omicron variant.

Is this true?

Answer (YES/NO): NO